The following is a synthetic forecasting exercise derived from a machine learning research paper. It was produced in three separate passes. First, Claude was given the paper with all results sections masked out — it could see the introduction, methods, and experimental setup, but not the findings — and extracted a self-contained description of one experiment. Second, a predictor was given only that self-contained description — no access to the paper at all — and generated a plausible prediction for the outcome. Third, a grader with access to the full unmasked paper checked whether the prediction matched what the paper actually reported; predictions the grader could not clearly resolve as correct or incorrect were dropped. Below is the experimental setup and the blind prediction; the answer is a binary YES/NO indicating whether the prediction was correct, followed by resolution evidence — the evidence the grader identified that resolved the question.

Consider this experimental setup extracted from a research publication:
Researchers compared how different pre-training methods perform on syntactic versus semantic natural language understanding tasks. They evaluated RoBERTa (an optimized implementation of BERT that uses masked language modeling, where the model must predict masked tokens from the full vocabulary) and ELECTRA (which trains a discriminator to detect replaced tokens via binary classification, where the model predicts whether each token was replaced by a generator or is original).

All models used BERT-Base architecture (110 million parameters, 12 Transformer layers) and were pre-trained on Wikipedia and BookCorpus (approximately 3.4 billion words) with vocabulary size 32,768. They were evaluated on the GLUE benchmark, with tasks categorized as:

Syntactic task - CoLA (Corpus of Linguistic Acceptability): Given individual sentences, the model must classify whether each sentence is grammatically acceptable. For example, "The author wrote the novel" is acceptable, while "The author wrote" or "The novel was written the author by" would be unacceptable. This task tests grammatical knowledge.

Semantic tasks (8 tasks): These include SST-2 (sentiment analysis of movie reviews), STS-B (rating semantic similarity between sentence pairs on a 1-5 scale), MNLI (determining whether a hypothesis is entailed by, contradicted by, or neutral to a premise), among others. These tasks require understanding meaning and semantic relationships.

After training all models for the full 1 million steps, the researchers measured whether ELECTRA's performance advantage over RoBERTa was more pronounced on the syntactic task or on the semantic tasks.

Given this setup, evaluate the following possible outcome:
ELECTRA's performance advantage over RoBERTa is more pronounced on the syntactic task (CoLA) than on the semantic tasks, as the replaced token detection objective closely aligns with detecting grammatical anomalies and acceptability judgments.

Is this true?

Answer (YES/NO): YES